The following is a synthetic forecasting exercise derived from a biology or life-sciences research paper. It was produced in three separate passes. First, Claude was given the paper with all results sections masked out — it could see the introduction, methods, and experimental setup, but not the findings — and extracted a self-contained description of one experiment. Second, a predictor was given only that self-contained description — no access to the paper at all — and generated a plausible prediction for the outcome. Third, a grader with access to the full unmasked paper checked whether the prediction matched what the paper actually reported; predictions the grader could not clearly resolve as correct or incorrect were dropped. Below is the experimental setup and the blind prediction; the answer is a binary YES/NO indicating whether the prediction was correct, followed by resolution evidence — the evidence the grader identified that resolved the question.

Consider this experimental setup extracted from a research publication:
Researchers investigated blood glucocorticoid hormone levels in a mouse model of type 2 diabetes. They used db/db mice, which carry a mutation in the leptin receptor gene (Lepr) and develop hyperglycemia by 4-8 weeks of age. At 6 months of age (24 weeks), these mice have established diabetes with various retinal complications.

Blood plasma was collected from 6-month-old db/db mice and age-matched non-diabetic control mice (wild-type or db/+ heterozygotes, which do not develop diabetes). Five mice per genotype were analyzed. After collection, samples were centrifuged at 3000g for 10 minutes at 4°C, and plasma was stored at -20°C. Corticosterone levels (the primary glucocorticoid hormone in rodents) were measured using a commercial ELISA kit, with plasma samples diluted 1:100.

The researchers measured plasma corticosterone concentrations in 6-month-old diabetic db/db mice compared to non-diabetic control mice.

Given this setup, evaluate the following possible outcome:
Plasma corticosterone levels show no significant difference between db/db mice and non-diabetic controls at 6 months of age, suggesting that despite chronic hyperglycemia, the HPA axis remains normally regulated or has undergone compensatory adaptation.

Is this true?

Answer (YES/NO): NO